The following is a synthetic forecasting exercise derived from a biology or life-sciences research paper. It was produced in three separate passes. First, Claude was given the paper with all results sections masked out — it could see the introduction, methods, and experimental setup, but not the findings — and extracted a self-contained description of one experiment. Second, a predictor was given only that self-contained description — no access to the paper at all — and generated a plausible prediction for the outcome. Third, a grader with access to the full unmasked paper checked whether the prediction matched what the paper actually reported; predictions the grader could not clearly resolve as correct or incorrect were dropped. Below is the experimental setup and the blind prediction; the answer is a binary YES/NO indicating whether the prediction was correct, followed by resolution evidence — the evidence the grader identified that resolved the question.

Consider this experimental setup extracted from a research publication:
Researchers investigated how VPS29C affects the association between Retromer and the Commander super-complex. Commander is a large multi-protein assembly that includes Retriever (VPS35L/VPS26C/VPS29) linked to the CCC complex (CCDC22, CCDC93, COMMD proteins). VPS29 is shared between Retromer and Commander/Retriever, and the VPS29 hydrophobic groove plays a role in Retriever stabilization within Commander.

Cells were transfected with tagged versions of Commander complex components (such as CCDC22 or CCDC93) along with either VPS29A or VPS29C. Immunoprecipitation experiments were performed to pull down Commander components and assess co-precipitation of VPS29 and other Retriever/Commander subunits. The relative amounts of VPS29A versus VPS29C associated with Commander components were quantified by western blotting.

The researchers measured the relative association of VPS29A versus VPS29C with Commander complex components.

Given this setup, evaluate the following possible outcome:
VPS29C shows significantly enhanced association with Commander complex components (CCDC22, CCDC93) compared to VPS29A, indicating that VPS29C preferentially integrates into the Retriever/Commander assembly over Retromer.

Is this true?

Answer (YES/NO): NO